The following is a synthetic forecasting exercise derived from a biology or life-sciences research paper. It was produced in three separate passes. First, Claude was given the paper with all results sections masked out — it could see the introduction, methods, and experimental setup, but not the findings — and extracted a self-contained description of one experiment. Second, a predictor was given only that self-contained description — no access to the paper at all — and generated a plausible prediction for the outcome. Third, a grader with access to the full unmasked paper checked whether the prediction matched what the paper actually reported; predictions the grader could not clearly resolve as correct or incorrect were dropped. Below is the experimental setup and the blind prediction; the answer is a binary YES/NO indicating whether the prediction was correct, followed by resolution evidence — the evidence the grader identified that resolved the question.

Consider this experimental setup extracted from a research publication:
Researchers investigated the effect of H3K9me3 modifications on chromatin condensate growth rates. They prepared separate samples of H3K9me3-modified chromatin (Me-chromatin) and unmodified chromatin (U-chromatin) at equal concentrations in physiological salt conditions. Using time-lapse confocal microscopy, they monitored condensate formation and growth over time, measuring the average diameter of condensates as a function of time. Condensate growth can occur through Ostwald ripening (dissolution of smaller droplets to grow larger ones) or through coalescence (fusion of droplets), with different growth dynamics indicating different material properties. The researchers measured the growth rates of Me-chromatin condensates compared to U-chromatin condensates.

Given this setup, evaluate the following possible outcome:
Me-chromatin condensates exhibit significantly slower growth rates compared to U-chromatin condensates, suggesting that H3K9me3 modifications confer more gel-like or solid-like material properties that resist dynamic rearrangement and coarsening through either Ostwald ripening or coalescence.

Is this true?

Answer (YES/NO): YES